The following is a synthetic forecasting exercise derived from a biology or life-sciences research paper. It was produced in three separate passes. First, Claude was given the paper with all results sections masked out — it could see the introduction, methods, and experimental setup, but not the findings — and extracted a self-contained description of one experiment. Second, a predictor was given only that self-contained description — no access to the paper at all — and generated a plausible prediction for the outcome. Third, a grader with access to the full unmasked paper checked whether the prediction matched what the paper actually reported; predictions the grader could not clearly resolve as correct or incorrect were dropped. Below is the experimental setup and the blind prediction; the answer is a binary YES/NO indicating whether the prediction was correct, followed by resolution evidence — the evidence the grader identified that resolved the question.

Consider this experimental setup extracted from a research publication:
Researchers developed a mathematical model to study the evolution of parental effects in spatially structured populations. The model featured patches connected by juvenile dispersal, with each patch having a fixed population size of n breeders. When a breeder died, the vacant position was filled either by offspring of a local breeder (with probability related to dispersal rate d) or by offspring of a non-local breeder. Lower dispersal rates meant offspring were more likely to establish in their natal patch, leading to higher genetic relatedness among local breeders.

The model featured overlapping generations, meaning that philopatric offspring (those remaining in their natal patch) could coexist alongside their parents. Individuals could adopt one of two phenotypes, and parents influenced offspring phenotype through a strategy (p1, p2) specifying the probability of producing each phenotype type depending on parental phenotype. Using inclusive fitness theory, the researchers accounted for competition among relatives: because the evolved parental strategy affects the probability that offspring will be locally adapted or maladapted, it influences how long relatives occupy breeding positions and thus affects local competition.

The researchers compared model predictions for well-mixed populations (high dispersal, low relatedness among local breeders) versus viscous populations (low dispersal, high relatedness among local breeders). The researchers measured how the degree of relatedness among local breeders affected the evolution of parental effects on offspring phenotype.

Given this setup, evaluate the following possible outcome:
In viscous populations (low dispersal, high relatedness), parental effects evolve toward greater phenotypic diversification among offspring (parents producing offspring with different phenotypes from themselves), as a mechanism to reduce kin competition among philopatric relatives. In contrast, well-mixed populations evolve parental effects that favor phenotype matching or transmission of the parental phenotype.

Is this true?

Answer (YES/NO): NO